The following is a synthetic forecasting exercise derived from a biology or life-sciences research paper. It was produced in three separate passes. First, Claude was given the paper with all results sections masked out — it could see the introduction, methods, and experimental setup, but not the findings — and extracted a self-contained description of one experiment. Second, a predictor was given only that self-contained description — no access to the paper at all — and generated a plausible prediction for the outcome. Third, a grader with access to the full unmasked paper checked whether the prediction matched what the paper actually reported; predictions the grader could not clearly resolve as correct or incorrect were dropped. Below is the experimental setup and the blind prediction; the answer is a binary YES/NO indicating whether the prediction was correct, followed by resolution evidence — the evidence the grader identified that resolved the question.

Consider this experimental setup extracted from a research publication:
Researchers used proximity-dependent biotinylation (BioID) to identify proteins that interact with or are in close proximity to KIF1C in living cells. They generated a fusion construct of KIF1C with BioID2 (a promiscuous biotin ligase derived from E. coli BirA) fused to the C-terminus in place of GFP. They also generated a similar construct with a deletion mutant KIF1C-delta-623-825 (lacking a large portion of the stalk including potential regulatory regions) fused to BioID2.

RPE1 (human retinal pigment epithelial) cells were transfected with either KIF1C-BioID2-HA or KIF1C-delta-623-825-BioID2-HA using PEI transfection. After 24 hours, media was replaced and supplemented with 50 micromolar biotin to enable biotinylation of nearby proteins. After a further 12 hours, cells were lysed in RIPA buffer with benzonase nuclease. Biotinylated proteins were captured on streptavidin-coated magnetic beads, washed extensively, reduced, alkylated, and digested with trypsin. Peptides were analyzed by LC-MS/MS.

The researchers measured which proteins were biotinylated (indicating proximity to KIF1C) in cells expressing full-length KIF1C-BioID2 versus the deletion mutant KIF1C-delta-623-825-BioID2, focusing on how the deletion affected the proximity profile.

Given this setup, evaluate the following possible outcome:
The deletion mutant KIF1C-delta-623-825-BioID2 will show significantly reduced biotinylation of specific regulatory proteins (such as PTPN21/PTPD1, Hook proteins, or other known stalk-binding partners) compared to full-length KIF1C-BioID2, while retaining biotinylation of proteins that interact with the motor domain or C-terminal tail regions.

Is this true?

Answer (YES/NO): YES